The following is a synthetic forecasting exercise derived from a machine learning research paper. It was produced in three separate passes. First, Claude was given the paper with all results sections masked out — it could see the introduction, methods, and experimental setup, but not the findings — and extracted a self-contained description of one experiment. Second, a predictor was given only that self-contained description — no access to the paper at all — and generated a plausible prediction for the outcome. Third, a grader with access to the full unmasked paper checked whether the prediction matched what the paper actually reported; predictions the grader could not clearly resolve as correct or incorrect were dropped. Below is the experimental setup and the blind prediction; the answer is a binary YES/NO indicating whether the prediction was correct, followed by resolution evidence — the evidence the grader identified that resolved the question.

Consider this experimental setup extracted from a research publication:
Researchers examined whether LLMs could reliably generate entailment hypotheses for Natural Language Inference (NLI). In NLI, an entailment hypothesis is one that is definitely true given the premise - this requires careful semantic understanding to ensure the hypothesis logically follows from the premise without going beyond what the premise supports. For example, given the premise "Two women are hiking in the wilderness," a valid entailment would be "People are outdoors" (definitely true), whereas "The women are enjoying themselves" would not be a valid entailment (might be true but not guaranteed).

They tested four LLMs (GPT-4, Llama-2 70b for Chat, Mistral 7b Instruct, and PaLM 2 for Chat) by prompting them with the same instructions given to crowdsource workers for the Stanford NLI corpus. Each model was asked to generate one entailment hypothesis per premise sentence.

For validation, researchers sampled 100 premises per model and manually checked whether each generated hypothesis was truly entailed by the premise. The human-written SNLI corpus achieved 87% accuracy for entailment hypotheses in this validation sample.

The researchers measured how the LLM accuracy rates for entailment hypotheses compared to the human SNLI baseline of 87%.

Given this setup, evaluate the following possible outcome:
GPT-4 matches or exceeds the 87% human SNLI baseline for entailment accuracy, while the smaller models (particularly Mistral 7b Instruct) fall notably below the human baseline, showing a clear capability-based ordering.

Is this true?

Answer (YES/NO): NO